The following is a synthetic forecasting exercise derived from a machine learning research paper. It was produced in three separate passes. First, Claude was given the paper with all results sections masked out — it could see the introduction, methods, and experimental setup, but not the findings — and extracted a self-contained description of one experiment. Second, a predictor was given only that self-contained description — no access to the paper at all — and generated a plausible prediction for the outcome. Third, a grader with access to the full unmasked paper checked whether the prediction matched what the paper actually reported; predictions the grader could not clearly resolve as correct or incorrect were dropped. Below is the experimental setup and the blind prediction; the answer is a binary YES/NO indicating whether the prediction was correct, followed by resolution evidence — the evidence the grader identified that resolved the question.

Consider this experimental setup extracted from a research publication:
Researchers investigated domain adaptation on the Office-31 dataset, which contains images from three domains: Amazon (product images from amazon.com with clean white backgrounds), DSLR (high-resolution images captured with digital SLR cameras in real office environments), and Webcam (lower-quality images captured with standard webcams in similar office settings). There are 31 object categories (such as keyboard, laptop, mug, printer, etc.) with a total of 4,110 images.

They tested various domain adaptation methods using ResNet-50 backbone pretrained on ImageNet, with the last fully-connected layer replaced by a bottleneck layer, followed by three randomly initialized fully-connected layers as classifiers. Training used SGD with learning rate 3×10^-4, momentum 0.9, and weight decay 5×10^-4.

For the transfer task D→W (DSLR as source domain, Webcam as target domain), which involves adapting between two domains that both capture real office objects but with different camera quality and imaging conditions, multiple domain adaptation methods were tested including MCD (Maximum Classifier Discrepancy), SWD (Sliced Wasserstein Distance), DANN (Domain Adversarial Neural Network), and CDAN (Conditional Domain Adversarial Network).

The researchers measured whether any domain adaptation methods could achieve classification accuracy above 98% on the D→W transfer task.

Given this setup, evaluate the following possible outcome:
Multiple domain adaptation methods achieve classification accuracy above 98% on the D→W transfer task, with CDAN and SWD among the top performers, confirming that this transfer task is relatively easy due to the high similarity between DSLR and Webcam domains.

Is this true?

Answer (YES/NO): YES